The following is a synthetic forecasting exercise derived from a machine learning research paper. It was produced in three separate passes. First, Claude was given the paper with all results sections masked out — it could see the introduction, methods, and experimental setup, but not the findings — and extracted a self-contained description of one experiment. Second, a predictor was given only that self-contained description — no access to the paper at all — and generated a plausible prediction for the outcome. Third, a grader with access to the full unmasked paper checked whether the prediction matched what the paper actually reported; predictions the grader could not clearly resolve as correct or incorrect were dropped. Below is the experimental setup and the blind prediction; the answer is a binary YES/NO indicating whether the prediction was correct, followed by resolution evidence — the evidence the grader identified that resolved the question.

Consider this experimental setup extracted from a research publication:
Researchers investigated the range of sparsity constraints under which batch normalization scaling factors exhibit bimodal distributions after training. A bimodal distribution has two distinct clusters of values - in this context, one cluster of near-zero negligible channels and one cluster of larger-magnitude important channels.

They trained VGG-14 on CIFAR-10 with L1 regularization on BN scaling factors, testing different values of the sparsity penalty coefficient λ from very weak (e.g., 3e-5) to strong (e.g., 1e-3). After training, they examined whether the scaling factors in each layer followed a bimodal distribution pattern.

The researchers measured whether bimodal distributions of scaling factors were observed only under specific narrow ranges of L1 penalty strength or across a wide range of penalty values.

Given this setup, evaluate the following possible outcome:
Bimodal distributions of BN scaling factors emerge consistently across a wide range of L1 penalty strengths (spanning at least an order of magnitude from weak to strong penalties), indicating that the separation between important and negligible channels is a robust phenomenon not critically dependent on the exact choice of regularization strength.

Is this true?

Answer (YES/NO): YES